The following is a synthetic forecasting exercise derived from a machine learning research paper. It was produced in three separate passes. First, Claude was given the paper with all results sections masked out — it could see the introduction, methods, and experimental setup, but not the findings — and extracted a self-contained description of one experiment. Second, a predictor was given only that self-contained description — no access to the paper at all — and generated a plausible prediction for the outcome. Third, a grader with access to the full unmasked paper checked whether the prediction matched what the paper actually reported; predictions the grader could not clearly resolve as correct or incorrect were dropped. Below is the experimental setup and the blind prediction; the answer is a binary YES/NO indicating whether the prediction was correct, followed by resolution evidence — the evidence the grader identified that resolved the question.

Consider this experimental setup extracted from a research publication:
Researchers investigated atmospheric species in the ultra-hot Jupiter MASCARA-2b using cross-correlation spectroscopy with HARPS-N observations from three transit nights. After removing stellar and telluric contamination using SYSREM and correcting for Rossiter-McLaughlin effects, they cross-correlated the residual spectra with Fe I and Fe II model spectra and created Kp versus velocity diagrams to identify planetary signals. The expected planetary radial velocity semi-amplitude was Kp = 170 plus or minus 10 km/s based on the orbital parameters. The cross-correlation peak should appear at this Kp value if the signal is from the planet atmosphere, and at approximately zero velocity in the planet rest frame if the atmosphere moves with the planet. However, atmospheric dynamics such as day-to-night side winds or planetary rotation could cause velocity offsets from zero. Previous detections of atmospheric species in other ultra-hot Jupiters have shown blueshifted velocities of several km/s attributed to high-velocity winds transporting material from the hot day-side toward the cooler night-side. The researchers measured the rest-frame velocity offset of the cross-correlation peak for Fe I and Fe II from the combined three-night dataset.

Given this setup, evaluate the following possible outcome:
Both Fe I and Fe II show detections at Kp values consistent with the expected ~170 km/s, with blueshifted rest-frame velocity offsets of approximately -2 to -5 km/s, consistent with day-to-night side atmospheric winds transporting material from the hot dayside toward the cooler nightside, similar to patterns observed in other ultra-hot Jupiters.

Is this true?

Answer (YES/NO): NO